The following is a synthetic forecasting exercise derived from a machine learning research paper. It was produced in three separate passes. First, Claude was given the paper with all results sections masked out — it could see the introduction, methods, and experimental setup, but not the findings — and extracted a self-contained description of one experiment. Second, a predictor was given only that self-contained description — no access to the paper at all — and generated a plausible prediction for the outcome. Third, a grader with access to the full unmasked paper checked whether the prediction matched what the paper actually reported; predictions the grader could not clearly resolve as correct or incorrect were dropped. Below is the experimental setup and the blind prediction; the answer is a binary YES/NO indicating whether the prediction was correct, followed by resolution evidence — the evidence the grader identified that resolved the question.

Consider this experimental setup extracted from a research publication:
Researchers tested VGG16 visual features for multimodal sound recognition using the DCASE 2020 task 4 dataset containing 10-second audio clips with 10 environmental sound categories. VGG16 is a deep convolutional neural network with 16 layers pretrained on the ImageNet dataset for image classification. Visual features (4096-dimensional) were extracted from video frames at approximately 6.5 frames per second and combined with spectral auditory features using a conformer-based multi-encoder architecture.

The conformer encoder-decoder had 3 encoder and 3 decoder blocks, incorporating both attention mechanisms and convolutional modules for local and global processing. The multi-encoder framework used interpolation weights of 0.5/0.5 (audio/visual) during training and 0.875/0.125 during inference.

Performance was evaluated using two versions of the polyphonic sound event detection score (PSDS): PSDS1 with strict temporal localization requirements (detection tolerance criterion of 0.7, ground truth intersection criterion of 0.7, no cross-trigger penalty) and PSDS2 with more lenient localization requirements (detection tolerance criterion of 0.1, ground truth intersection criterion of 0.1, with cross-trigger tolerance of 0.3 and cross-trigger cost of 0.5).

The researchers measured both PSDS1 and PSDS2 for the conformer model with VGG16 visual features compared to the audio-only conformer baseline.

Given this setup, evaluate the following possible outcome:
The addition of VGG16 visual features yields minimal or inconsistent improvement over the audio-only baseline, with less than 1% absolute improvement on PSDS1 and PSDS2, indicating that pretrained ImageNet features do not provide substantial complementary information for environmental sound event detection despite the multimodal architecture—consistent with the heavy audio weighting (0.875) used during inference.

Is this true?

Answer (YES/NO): NO